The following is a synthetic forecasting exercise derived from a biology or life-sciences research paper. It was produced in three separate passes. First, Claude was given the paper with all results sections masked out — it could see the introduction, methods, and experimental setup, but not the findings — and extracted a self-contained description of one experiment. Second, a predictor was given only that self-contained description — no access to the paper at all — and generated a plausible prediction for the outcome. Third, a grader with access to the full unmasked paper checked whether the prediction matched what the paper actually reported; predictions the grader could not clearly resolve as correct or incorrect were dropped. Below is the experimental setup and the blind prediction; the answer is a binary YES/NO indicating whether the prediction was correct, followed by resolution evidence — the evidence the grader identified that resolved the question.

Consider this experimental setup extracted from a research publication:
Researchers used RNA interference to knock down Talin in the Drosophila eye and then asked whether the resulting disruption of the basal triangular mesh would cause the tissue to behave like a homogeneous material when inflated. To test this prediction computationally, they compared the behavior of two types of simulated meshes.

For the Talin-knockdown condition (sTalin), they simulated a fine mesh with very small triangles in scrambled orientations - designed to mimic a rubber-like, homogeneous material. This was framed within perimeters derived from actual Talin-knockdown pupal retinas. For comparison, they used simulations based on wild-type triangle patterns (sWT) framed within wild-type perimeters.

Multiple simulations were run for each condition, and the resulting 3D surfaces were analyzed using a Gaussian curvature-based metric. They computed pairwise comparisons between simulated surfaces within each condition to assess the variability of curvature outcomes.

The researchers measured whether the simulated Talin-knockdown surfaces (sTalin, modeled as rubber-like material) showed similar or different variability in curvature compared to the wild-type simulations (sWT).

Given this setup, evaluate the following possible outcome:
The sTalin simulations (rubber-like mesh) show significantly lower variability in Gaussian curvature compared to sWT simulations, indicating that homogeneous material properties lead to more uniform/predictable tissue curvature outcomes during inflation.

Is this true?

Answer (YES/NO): NO